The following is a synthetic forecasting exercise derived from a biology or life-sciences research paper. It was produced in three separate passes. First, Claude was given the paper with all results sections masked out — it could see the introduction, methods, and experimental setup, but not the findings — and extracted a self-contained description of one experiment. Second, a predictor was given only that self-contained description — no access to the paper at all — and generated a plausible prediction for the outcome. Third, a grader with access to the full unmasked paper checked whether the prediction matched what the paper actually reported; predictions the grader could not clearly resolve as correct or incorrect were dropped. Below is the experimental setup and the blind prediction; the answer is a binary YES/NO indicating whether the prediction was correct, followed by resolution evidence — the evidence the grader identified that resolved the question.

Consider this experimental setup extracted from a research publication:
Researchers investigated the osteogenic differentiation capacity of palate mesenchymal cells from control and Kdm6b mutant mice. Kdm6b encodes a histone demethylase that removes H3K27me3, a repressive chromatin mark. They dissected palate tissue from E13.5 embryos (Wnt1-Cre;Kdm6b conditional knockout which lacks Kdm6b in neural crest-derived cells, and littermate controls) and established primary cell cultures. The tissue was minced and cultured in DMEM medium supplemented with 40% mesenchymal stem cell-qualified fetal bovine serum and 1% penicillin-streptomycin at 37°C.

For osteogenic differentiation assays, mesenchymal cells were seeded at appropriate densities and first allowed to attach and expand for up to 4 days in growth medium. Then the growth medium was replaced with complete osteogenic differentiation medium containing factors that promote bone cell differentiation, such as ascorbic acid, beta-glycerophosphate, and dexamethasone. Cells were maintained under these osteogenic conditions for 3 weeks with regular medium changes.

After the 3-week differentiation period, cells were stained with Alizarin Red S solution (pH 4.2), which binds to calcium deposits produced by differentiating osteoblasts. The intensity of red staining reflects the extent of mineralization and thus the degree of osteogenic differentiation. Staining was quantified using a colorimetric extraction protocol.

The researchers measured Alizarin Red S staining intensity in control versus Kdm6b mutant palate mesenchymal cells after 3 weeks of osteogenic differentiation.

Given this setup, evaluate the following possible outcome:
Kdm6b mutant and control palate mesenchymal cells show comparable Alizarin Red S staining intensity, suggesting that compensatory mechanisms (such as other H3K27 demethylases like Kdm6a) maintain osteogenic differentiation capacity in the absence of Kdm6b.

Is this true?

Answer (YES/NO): NO